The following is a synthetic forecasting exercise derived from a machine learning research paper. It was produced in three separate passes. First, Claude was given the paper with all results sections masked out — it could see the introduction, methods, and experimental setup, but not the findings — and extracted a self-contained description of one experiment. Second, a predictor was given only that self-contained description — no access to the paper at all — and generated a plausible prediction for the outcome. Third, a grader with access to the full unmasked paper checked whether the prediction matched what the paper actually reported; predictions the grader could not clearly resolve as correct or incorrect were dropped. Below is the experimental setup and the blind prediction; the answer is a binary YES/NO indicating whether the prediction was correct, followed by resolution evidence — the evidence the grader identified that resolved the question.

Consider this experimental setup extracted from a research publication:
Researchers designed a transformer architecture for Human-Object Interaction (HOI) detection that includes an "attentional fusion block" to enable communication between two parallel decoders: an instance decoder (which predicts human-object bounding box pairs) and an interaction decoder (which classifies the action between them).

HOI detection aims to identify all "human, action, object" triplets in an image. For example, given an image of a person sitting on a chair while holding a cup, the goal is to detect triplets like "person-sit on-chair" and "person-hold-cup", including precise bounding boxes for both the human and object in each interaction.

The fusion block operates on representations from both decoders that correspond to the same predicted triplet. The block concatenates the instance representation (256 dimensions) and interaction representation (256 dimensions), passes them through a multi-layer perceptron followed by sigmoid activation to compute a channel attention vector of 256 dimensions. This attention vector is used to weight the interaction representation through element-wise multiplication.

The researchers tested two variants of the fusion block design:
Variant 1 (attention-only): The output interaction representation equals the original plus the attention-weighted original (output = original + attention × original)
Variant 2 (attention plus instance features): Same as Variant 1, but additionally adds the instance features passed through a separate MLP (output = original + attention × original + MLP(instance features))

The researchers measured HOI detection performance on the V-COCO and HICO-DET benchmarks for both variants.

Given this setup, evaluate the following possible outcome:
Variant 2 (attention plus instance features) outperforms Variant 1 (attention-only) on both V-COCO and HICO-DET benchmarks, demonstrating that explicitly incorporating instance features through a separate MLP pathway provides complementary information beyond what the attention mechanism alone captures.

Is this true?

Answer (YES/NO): YES